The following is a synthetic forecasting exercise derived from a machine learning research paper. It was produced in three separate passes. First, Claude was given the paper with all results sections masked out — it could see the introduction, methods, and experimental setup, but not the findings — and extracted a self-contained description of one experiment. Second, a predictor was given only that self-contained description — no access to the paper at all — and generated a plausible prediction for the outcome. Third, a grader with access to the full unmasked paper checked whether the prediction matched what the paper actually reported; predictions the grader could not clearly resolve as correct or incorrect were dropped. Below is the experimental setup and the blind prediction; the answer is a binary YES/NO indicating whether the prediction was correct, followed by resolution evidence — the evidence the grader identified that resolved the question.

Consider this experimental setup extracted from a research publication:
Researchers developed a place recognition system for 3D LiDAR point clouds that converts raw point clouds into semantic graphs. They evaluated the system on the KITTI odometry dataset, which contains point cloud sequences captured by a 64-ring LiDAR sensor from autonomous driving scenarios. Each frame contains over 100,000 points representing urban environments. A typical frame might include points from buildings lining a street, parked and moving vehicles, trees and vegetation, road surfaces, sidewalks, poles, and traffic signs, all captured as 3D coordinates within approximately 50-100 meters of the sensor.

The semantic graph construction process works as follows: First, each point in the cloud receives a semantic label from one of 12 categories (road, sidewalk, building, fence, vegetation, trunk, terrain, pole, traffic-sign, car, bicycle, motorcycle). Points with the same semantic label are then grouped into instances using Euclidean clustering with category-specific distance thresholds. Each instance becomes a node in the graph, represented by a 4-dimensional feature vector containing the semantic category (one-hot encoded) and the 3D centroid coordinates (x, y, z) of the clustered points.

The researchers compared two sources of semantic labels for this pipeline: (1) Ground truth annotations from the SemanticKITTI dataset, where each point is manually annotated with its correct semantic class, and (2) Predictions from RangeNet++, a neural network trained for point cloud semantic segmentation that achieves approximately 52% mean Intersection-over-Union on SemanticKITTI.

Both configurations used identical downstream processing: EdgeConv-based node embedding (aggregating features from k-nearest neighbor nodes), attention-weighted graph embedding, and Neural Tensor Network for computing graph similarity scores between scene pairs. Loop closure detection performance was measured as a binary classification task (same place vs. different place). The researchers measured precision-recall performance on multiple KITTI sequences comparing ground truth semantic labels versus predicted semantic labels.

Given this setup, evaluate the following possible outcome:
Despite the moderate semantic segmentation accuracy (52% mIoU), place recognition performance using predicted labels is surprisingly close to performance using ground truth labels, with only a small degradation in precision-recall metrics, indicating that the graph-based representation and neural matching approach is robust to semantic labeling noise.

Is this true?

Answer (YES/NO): YES